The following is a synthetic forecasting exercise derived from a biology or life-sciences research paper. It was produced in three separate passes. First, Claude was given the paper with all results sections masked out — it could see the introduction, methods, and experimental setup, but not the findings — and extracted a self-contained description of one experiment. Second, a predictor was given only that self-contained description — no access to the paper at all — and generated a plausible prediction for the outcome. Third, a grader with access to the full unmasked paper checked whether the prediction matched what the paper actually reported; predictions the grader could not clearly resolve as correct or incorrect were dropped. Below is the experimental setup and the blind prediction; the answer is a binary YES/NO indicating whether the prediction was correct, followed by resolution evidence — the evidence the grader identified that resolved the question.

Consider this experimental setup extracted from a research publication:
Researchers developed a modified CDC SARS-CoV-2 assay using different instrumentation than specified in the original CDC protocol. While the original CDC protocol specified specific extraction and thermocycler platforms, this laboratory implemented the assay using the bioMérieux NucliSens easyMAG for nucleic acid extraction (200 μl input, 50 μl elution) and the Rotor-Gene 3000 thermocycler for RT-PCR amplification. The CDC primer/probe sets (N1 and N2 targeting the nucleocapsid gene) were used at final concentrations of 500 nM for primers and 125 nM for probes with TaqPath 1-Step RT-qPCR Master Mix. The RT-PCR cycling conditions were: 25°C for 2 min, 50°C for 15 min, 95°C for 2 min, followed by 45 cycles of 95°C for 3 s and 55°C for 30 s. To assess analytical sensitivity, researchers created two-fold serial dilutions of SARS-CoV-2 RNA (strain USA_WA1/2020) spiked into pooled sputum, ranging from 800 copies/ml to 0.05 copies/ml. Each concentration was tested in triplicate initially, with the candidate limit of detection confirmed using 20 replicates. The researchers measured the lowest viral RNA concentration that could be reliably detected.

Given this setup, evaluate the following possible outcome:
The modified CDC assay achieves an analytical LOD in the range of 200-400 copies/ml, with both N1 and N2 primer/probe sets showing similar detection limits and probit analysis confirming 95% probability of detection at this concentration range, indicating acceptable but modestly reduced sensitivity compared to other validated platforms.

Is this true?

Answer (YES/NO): NO